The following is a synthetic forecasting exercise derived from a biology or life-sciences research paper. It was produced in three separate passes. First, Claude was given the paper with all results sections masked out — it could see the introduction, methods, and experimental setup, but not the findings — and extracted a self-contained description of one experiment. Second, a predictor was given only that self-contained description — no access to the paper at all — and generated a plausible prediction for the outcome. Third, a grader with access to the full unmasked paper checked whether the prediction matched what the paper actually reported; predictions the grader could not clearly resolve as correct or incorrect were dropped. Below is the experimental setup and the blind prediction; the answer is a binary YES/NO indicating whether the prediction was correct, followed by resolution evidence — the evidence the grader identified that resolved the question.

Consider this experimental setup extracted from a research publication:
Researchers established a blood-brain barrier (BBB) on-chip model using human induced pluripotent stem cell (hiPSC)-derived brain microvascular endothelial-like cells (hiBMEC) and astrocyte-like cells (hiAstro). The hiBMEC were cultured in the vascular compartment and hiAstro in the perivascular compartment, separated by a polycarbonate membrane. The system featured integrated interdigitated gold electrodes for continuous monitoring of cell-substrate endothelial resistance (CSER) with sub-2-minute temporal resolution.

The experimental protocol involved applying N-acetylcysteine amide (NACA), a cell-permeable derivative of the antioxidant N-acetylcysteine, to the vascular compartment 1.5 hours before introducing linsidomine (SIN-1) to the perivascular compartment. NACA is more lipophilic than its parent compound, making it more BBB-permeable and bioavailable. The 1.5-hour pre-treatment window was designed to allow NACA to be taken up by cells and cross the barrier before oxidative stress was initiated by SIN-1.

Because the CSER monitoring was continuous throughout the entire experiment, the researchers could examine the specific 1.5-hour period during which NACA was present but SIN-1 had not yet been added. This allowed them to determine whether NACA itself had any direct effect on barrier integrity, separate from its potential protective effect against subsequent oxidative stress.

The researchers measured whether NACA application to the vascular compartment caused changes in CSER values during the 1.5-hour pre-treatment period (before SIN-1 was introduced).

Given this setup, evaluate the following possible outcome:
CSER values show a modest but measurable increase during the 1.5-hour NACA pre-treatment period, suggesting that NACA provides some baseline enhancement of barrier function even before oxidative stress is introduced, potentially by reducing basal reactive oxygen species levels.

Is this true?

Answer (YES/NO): NO